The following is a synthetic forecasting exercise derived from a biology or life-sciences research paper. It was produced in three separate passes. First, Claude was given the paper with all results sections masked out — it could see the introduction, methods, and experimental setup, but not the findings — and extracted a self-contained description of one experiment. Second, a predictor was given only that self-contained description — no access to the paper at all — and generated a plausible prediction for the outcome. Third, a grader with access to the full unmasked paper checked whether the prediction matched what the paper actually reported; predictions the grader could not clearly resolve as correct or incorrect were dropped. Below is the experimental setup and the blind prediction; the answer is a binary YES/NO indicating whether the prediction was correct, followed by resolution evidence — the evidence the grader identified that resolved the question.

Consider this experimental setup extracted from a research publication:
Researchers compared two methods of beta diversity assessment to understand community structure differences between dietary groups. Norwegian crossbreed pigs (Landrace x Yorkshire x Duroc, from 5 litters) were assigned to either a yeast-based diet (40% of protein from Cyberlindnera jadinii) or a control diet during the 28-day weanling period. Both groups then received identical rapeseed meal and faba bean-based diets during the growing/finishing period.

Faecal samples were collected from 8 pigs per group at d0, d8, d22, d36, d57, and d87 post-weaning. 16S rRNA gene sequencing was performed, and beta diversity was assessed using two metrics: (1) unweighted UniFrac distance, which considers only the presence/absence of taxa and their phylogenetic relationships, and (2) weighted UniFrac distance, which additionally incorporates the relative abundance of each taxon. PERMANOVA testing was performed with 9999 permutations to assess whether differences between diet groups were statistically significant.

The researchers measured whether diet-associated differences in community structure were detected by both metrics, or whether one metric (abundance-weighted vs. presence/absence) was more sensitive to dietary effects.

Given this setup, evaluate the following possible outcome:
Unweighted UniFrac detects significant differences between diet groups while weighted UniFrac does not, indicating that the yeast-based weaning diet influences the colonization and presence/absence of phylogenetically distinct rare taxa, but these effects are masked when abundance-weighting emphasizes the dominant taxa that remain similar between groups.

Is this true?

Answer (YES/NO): NO